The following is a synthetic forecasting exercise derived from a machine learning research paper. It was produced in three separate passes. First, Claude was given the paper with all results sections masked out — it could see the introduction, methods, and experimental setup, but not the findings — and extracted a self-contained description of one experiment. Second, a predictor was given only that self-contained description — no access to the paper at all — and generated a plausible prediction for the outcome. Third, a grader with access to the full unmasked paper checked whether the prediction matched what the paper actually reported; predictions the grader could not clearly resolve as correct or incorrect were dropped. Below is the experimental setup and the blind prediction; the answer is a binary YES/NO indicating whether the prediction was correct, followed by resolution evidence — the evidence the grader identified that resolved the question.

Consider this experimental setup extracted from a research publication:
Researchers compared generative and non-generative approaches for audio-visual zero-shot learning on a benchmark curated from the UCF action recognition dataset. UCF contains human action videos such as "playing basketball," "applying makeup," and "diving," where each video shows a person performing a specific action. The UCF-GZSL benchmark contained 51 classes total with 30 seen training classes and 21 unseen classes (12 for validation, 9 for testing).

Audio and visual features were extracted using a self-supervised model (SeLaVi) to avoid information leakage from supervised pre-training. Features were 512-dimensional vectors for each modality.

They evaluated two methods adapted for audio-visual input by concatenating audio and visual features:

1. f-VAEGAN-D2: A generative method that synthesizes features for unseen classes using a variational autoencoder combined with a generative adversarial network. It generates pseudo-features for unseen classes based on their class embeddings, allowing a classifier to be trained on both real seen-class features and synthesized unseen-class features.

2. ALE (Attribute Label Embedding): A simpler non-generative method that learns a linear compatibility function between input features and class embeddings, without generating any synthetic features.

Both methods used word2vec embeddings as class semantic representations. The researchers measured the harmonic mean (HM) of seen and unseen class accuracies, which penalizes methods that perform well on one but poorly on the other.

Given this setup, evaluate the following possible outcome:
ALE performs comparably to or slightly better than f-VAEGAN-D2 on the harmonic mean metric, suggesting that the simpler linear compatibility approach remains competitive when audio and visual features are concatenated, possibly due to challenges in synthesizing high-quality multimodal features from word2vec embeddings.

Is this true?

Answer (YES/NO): NO